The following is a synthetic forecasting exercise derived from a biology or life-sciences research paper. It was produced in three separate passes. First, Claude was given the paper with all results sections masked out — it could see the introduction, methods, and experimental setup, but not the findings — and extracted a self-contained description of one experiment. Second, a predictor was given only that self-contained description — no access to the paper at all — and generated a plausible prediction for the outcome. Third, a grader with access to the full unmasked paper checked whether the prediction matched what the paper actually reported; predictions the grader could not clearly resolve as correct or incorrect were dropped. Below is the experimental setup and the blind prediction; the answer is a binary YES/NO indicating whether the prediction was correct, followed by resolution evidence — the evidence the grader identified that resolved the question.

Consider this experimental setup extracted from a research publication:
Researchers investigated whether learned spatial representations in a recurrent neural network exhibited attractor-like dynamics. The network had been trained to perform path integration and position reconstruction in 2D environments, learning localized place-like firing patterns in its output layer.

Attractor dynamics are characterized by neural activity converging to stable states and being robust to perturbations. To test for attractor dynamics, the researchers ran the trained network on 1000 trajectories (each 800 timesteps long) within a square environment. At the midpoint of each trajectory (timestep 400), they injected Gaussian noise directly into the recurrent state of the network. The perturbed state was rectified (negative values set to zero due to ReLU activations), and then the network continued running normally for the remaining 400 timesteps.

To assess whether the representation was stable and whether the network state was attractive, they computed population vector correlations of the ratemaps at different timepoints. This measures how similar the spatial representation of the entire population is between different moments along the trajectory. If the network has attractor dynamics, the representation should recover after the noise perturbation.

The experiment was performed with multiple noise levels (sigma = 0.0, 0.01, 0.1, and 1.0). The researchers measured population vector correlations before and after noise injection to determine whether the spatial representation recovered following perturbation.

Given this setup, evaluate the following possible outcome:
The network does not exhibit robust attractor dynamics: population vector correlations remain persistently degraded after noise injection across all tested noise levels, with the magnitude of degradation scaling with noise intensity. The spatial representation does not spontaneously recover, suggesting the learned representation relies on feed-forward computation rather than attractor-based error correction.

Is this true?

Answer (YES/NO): NO